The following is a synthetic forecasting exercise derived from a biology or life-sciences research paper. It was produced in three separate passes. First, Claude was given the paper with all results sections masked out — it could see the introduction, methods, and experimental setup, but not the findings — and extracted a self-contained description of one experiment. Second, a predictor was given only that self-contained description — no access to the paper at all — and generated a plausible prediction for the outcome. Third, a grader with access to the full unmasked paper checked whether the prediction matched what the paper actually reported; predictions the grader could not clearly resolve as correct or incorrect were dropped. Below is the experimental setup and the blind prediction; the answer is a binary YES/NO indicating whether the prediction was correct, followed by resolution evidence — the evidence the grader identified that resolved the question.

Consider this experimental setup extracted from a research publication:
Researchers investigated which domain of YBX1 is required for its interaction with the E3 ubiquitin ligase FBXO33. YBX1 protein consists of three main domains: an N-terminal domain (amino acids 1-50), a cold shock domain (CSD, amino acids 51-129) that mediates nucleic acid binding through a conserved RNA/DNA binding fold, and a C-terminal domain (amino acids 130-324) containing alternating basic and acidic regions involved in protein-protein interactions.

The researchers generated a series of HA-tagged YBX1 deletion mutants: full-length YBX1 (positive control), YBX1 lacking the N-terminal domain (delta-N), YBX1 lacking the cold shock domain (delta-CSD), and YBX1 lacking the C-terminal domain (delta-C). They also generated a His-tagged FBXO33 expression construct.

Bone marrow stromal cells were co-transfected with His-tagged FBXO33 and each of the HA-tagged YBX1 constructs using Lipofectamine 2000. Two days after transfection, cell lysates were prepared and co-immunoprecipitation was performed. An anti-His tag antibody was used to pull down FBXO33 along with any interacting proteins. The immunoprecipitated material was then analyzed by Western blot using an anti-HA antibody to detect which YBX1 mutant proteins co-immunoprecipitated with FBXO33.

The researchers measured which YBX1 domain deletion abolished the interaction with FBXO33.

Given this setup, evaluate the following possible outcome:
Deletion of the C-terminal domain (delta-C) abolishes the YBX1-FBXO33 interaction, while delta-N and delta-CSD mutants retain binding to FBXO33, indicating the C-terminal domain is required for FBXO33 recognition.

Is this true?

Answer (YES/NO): NO